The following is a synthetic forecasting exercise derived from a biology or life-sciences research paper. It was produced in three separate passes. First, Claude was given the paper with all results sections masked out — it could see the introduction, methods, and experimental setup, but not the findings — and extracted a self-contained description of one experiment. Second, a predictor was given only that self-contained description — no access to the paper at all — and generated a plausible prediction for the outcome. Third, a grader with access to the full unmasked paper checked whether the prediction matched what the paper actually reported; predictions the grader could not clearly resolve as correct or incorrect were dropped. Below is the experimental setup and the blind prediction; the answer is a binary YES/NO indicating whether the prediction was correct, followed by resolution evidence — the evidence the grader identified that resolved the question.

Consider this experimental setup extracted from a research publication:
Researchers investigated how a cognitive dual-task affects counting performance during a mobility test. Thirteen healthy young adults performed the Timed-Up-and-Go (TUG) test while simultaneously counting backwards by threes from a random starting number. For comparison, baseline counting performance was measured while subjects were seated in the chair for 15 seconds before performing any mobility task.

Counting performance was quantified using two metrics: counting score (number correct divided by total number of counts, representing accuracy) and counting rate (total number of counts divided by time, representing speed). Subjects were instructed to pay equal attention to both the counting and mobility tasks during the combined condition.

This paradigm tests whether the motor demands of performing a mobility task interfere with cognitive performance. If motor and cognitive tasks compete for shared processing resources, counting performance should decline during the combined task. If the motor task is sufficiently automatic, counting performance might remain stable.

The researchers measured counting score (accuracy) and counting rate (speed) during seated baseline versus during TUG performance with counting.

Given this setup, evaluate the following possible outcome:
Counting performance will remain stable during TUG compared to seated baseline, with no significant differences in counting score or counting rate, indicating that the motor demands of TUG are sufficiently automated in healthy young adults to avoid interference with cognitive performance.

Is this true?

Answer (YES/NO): YES